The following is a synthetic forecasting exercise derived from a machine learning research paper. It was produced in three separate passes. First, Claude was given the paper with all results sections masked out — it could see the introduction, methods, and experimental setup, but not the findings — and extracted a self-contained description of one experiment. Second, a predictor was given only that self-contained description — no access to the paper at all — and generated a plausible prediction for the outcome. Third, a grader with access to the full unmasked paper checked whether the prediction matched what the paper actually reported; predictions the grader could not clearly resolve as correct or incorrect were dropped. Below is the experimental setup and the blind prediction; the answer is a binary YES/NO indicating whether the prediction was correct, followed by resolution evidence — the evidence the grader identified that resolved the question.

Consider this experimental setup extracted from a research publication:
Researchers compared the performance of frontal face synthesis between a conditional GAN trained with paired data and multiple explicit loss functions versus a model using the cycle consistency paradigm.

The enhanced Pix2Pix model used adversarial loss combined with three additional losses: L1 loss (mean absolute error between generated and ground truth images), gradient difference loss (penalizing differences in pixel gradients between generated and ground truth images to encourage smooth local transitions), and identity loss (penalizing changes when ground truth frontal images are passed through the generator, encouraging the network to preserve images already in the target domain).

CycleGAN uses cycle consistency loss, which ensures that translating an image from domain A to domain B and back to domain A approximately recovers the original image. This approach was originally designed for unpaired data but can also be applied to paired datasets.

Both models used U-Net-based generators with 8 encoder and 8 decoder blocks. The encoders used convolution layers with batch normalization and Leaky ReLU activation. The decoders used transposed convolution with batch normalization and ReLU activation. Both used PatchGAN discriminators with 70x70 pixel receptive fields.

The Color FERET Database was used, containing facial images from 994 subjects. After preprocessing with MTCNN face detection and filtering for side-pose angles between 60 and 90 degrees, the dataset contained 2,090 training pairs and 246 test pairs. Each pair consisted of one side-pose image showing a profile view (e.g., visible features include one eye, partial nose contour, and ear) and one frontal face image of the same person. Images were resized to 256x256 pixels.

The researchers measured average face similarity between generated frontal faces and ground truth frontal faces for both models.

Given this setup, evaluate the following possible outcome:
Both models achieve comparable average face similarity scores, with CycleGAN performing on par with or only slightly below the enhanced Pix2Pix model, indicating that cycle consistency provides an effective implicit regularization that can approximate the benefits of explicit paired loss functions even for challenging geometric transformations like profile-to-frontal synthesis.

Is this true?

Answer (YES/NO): NO